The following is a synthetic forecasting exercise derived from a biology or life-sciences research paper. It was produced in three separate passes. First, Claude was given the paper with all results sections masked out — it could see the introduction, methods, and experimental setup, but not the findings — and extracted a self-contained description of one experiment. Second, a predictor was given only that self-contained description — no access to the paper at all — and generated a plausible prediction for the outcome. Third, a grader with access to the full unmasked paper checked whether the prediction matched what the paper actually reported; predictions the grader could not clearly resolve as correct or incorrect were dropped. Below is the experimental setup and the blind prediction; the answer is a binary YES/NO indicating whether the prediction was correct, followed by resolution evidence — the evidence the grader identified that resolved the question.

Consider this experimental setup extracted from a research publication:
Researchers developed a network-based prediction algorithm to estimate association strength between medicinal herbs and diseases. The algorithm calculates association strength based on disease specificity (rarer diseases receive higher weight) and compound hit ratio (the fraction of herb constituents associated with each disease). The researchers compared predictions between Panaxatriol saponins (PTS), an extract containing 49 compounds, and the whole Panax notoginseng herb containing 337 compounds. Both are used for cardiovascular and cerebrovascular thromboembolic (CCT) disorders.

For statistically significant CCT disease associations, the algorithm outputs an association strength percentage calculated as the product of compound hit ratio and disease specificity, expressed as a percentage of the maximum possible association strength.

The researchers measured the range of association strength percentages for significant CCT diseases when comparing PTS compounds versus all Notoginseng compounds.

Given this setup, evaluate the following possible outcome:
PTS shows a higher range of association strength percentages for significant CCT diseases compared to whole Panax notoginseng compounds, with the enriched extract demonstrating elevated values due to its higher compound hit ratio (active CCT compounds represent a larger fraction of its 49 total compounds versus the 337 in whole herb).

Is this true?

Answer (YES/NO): NO